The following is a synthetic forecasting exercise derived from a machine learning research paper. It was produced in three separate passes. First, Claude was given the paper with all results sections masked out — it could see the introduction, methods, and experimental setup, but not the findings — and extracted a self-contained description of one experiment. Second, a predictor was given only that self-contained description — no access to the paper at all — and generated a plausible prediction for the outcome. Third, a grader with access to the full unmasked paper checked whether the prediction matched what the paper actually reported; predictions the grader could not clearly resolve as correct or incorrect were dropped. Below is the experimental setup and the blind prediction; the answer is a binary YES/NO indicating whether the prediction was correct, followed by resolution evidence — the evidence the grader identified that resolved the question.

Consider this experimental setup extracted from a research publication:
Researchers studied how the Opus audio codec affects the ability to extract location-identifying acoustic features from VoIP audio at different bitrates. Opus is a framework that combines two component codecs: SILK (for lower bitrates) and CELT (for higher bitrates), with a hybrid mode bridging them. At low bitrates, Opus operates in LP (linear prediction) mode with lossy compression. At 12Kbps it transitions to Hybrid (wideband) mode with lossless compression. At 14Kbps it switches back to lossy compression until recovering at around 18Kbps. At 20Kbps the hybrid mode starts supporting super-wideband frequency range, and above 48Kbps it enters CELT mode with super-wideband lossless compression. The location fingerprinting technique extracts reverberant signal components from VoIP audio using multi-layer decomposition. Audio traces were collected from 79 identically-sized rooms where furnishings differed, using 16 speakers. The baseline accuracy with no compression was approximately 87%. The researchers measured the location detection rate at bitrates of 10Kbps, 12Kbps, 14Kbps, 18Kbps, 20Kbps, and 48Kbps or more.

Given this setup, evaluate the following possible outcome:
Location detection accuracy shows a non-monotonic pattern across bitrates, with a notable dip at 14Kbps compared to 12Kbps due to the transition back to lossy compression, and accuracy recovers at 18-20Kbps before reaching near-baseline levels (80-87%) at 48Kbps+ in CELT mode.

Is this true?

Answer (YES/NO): YES